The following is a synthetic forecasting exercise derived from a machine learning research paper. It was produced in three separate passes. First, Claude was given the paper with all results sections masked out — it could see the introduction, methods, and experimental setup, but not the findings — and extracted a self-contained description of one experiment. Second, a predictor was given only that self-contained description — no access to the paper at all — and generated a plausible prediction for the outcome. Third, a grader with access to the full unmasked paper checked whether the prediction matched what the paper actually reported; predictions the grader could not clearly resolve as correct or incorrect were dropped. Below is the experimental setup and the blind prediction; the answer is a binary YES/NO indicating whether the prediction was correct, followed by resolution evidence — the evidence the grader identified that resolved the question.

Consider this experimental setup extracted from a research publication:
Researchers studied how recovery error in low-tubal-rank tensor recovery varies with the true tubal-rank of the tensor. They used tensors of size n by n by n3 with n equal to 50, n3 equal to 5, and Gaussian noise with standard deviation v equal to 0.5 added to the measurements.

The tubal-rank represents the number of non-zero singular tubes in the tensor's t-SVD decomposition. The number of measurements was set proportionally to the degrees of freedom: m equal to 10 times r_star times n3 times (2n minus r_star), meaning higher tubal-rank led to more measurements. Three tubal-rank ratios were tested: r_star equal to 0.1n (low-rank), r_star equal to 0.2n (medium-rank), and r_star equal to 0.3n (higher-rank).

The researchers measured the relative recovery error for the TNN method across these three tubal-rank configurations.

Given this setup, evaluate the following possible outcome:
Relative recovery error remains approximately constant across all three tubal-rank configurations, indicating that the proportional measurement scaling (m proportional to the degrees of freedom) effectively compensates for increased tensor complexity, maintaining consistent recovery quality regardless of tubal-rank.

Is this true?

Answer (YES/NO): NO